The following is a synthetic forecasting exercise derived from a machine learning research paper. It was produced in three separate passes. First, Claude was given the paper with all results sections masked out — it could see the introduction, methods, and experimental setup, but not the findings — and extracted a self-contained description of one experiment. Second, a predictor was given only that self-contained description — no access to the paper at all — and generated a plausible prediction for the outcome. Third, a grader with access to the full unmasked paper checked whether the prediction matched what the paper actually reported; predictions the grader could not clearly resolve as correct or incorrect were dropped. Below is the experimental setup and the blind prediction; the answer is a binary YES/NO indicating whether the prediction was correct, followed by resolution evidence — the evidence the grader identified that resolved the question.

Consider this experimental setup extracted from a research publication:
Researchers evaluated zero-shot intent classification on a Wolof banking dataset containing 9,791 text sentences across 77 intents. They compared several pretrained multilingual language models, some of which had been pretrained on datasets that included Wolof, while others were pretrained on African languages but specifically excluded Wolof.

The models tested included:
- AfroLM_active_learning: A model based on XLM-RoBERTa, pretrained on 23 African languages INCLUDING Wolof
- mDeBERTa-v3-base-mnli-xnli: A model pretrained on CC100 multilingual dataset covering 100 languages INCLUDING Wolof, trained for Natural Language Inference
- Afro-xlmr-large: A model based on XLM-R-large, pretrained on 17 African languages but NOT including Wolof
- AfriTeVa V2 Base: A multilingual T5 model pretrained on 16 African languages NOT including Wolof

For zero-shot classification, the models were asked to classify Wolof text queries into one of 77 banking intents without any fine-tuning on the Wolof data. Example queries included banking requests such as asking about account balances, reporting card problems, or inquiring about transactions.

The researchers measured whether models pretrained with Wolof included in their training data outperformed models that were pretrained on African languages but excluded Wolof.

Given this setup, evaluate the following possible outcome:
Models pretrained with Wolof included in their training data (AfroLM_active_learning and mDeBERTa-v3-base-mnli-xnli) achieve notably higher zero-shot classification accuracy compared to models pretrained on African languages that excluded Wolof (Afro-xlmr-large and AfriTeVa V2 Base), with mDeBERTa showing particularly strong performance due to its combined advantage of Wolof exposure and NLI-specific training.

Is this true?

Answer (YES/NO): NO